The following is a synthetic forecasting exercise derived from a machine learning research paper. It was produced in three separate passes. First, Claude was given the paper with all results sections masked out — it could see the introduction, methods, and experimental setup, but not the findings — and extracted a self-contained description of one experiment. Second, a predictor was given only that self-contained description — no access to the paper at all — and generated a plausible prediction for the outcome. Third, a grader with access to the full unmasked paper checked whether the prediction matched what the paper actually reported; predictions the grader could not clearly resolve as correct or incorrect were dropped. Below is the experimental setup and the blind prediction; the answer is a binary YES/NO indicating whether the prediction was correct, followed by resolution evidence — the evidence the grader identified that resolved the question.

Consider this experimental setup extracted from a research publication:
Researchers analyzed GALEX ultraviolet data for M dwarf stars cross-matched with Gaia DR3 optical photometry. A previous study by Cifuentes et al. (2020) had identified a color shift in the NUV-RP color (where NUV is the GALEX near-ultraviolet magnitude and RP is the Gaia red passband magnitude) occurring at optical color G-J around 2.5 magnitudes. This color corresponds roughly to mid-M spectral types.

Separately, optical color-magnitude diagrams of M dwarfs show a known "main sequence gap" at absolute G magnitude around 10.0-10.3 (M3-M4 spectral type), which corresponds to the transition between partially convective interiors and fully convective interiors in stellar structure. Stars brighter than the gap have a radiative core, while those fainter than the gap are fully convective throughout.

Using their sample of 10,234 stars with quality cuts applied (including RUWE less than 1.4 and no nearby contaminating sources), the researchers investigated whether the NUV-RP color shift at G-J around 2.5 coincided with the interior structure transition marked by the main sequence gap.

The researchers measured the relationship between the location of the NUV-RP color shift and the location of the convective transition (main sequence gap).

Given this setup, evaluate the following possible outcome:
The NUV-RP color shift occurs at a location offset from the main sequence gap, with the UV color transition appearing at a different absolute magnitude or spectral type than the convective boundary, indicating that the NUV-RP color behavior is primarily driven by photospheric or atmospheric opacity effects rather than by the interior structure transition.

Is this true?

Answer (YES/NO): NO